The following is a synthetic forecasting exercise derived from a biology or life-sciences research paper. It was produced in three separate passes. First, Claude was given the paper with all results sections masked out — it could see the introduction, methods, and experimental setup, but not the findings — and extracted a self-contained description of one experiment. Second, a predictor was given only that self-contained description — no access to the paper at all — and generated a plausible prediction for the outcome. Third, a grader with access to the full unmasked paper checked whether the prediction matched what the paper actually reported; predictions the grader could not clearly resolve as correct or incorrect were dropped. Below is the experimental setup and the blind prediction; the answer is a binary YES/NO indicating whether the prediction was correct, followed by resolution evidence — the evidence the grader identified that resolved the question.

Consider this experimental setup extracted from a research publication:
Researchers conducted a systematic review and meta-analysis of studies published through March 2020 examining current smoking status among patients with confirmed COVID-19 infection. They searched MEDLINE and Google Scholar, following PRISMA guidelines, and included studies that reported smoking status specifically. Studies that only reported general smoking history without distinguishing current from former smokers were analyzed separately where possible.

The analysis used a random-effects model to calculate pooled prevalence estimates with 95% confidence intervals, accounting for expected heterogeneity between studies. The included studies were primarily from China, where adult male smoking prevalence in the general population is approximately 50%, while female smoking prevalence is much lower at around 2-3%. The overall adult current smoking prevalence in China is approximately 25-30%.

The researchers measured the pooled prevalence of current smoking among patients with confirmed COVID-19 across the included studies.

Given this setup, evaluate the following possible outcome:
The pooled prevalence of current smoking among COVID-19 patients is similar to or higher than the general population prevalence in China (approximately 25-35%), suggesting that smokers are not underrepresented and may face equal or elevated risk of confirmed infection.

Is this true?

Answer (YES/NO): NO